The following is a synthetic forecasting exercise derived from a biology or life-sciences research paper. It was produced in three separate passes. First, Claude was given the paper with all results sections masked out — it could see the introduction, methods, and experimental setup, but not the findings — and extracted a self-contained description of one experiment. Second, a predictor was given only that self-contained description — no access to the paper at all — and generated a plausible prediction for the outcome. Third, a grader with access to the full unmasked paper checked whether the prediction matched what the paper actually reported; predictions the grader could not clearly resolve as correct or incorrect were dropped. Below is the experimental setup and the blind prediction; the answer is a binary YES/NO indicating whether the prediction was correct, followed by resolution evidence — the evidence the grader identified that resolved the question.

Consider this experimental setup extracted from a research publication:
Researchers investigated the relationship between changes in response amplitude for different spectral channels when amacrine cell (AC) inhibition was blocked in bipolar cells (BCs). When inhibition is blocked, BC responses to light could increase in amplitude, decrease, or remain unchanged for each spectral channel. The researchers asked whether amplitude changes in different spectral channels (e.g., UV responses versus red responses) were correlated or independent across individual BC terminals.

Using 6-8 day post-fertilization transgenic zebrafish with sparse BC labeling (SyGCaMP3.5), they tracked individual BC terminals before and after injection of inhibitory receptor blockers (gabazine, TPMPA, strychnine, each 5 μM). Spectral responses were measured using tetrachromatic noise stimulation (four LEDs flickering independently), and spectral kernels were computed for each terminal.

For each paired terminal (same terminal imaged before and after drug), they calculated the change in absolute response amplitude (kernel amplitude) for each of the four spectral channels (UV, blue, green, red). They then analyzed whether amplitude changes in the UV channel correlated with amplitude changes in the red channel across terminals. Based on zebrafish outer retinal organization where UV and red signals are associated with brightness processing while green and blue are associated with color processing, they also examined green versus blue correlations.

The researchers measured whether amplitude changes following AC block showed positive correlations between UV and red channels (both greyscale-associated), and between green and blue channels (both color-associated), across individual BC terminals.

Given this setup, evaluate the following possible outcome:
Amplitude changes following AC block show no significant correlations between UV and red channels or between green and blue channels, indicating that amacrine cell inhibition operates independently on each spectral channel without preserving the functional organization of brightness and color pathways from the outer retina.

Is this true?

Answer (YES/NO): NO